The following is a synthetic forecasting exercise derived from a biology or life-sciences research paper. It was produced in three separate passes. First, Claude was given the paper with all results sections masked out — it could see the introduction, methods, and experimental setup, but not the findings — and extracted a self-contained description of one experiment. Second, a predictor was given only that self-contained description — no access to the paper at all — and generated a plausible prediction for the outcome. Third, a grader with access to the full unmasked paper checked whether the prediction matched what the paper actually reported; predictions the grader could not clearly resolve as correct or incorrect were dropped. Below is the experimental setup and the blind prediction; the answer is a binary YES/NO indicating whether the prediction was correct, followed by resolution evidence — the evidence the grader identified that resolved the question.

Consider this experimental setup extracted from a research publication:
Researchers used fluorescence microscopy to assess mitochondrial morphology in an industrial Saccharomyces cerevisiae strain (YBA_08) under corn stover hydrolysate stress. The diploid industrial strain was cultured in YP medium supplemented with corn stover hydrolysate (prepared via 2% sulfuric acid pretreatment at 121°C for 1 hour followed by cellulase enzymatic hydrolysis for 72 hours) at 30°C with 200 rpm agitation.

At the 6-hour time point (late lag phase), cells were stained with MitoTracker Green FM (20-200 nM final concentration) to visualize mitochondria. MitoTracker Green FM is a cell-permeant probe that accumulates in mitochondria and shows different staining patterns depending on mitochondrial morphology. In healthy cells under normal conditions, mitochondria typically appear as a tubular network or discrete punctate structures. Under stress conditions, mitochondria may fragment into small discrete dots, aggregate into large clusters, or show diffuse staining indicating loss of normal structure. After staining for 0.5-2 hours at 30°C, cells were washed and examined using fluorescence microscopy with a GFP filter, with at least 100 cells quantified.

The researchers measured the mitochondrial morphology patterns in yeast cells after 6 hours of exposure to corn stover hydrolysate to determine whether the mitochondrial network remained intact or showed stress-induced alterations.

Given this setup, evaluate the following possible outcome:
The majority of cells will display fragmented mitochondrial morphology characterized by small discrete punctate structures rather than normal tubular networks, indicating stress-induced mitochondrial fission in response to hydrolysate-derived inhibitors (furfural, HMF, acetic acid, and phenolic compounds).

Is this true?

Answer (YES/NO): NO